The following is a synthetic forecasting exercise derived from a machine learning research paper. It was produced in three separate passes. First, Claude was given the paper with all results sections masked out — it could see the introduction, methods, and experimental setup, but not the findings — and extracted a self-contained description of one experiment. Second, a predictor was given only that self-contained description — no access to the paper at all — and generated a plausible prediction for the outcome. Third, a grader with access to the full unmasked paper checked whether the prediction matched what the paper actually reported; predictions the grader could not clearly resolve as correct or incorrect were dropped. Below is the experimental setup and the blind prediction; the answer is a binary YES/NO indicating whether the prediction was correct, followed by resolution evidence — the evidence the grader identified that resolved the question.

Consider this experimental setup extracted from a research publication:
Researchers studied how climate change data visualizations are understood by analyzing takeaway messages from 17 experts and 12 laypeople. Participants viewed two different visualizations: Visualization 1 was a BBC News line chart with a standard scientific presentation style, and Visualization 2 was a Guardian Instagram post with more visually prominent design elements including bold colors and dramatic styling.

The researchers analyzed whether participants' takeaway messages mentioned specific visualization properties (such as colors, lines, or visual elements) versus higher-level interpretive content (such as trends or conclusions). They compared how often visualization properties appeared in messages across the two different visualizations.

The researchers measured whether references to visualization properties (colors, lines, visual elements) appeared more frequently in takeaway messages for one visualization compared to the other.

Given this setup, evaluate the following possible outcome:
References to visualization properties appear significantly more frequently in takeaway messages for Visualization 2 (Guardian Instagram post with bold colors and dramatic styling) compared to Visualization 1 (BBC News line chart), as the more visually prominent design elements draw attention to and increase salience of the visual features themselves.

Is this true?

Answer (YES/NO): YES